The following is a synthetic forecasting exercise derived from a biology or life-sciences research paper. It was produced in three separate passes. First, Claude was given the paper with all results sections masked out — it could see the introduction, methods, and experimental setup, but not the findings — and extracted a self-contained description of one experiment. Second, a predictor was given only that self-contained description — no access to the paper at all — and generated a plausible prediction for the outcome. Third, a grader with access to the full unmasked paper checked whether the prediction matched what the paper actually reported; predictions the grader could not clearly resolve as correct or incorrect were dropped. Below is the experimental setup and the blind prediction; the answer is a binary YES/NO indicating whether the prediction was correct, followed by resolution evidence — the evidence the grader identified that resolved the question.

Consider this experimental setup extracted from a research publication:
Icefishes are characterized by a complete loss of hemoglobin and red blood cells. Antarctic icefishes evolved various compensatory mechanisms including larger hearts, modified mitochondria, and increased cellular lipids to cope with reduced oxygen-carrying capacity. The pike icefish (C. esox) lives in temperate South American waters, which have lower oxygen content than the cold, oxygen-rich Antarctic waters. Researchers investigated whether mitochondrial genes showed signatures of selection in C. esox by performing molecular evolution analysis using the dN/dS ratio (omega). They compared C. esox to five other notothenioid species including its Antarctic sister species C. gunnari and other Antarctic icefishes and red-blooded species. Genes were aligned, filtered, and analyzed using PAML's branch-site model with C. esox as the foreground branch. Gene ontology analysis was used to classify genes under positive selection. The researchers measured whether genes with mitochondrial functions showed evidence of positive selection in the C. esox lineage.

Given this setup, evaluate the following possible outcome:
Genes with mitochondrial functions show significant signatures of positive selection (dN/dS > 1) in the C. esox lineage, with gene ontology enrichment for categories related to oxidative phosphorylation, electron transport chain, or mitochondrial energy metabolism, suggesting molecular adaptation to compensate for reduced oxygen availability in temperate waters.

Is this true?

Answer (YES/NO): NO